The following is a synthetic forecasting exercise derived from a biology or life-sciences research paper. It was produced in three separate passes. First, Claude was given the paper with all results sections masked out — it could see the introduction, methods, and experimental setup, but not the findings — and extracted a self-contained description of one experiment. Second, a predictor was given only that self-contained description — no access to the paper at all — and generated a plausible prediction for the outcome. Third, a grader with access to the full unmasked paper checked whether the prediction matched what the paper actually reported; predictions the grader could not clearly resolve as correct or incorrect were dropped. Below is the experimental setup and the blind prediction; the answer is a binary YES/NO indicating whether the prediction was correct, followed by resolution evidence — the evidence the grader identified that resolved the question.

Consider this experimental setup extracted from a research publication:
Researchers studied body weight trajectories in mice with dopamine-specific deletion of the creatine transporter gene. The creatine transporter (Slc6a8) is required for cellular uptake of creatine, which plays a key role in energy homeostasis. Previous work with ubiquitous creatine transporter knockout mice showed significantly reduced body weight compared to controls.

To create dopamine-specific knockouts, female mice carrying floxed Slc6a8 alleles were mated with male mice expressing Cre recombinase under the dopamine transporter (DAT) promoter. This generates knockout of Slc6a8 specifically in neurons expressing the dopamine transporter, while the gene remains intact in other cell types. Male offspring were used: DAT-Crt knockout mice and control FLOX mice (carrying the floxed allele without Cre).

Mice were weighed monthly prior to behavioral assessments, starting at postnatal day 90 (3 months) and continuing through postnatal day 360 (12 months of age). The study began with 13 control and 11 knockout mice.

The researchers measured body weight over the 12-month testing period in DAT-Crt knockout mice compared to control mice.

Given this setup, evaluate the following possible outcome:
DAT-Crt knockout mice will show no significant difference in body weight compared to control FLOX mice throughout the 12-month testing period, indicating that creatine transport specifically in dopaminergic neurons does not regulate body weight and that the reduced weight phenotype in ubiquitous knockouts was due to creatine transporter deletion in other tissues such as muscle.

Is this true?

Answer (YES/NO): NO